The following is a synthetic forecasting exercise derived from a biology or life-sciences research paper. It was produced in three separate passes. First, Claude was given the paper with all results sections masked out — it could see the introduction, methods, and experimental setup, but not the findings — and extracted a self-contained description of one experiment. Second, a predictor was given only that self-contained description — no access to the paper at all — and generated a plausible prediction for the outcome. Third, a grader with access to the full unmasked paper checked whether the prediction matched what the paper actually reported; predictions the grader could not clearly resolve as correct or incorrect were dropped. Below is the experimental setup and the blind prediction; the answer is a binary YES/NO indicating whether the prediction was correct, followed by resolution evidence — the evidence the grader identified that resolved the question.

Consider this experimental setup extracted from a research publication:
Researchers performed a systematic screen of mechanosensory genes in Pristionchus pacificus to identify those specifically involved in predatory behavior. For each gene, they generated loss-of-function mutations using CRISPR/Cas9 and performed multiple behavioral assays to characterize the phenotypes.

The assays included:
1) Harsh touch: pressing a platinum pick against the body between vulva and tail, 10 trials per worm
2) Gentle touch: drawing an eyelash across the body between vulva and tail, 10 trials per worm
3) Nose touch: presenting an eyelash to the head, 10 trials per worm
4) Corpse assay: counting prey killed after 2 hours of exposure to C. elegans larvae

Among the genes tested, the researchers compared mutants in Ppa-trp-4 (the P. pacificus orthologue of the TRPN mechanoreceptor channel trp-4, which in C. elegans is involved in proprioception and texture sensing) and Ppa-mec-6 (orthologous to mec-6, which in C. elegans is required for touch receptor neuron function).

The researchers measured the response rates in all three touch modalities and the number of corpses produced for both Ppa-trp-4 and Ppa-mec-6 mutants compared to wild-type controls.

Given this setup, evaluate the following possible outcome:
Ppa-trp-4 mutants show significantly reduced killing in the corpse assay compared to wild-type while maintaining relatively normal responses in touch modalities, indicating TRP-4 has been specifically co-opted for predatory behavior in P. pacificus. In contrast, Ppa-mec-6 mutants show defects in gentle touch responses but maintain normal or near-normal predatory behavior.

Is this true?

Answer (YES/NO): NO